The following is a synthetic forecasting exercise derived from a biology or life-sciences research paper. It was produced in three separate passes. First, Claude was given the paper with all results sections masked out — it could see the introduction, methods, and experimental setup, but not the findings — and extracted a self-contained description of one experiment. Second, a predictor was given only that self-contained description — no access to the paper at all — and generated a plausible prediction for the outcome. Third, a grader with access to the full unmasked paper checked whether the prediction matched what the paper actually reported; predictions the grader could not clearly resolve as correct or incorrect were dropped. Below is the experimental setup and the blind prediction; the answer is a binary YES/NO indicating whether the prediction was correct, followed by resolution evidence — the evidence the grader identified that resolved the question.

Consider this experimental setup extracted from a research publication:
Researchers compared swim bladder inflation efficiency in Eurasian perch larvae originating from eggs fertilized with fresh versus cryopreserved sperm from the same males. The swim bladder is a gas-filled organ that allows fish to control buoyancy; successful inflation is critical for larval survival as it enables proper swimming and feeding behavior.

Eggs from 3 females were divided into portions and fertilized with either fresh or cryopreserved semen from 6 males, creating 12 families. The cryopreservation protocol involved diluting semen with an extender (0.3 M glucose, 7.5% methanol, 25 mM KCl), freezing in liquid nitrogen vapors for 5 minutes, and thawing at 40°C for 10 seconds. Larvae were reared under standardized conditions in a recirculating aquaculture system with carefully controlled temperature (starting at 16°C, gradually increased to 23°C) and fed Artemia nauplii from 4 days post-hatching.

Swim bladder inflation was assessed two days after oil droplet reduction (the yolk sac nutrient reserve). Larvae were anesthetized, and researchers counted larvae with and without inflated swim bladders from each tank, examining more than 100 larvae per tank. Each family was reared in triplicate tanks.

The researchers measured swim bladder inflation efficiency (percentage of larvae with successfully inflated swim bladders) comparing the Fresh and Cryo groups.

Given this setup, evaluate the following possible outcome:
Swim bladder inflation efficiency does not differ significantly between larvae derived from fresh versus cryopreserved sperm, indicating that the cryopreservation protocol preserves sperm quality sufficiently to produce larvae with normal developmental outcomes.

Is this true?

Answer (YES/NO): YES